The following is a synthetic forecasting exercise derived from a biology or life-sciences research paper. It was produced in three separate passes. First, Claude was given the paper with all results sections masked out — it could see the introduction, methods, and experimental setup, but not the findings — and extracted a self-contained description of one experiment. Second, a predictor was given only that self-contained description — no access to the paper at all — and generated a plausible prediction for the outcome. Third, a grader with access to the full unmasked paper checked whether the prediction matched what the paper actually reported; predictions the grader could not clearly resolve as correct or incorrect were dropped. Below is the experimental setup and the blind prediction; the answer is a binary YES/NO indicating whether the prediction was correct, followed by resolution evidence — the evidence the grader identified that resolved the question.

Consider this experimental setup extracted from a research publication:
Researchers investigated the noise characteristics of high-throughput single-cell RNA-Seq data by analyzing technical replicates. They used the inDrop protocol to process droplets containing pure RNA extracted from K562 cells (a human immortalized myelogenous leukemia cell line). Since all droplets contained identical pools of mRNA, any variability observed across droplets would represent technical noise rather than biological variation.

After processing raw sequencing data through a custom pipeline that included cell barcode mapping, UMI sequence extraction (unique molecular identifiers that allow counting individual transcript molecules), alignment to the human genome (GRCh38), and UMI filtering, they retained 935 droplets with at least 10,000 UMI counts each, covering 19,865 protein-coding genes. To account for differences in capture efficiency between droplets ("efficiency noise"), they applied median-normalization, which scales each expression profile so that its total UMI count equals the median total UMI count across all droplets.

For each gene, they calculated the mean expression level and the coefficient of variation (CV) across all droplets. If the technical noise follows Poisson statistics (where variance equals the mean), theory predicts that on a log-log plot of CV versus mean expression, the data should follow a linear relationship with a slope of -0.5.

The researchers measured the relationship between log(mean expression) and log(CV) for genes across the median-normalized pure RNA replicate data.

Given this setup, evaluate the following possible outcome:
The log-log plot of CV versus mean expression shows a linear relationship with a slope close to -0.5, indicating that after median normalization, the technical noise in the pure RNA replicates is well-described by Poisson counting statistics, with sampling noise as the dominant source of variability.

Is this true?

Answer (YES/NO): YES